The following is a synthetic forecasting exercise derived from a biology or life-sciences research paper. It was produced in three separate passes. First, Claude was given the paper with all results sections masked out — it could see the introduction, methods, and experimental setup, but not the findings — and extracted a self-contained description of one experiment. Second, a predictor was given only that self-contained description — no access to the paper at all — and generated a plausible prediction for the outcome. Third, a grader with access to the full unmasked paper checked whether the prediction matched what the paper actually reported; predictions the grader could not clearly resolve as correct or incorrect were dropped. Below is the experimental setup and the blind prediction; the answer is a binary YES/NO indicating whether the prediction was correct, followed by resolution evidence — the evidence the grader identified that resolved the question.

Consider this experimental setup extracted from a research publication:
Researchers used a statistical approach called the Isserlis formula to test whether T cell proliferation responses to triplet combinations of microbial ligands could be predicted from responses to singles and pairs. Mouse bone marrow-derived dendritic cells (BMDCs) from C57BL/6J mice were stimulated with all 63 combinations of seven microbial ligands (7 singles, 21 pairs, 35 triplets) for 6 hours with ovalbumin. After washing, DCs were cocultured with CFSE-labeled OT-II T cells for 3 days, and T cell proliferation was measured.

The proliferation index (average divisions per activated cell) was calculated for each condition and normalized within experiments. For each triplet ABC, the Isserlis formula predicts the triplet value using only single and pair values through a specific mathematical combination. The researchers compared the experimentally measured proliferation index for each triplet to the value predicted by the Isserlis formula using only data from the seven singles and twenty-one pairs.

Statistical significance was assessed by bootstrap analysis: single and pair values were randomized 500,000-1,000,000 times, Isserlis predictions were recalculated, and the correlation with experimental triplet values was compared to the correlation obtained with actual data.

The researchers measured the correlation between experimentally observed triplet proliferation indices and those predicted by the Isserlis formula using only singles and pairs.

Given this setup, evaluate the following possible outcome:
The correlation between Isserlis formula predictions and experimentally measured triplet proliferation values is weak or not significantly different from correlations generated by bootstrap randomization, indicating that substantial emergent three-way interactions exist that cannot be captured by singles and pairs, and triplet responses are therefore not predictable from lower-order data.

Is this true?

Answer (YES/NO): NO